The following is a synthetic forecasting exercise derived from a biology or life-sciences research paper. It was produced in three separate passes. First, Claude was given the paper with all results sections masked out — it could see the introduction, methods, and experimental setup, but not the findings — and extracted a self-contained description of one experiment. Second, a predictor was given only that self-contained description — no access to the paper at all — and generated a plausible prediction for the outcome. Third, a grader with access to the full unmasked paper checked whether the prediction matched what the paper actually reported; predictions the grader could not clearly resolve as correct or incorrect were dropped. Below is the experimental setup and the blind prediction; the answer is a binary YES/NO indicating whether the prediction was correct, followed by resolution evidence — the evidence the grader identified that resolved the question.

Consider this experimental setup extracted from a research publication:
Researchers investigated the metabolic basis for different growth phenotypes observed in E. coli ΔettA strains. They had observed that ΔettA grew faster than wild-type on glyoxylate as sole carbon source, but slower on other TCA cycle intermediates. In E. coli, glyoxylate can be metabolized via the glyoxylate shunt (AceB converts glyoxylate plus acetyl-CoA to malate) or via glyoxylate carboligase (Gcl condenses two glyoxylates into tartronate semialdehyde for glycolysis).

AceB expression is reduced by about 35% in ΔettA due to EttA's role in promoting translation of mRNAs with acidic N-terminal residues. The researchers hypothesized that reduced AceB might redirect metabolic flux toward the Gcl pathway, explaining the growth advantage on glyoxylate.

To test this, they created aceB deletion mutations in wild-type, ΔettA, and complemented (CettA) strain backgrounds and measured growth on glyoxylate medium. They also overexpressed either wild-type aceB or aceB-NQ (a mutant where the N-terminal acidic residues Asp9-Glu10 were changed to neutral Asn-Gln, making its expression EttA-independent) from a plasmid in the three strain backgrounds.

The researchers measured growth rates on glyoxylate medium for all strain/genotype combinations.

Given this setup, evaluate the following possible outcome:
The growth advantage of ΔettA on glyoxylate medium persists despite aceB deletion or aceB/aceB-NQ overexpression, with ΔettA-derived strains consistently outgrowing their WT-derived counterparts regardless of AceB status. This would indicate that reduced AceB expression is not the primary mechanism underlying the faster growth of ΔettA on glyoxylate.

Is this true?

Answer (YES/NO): NO